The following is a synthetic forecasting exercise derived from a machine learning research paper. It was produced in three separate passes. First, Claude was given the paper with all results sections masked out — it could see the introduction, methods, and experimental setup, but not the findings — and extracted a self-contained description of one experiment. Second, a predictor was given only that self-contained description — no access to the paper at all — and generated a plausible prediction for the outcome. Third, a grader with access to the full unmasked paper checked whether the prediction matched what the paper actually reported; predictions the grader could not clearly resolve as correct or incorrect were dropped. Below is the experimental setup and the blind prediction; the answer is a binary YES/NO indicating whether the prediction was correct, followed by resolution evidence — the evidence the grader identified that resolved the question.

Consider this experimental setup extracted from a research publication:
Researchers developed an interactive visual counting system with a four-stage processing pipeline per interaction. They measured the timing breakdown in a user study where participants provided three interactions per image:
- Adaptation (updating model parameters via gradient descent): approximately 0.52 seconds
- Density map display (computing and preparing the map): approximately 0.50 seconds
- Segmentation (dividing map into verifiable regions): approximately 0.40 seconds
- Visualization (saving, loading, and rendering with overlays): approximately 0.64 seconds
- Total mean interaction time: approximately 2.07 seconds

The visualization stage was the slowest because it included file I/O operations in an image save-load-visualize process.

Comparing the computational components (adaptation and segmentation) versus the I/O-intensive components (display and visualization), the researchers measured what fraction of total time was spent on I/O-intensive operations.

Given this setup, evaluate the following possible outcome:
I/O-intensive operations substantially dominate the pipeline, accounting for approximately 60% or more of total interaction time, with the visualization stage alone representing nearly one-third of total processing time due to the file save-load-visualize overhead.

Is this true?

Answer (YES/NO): NO